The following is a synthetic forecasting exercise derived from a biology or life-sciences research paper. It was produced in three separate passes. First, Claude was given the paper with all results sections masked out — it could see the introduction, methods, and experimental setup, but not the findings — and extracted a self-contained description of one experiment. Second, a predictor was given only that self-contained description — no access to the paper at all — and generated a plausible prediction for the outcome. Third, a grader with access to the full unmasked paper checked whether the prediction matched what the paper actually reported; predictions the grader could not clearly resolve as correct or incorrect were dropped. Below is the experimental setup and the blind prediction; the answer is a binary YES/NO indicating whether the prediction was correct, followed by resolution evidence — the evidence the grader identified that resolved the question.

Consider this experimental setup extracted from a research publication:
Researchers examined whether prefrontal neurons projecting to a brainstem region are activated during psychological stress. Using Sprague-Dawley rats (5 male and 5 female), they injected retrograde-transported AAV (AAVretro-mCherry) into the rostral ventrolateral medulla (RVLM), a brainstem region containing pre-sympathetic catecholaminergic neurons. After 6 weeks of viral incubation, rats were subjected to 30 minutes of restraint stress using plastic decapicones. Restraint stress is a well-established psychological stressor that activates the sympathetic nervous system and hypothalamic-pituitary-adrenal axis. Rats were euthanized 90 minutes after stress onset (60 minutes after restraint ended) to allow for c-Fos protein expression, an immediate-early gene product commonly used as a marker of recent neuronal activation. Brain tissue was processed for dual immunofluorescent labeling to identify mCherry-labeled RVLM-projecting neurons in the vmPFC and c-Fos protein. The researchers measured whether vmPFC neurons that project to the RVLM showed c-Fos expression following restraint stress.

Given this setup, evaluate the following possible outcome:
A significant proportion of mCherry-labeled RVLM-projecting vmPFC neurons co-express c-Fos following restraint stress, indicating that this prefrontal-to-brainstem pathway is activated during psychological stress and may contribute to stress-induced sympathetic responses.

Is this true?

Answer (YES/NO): YES